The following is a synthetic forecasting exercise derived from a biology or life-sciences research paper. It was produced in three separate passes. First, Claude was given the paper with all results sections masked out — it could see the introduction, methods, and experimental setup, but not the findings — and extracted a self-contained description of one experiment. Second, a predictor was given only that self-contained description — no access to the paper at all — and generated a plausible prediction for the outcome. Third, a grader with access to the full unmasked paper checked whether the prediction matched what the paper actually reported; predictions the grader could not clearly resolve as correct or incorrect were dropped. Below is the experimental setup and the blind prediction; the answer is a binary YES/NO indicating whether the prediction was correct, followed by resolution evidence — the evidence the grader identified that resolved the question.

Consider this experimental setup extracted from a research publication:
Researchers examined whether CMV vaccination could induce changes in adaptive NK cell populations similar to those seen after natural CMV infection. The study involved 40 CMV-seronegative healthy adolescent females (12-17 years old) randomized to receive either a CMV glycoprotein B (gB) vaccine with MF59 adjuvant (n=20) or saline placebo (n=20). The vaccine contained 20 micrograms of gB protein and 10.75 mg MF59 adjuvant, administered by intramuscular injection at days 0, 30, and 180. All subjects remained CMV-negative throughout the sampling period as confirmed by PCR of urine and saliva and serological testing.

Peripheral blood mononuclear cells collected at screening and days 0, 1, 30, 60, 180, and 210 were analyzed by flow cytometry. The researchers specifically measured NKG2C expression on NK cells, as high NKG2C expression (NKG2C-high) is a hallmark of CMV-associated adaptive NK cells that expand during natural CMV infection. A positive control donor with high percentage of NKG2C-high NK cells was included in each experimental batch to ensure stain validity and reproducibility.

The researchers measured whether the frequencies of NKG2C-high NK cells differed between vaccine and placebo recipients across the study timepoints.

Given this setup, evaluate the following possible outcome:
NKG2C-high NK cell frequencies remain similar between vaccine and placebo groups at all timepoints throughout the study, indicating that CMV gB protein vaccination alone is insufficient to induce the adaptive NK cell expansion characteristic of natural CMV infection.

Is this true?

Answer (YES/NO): YES